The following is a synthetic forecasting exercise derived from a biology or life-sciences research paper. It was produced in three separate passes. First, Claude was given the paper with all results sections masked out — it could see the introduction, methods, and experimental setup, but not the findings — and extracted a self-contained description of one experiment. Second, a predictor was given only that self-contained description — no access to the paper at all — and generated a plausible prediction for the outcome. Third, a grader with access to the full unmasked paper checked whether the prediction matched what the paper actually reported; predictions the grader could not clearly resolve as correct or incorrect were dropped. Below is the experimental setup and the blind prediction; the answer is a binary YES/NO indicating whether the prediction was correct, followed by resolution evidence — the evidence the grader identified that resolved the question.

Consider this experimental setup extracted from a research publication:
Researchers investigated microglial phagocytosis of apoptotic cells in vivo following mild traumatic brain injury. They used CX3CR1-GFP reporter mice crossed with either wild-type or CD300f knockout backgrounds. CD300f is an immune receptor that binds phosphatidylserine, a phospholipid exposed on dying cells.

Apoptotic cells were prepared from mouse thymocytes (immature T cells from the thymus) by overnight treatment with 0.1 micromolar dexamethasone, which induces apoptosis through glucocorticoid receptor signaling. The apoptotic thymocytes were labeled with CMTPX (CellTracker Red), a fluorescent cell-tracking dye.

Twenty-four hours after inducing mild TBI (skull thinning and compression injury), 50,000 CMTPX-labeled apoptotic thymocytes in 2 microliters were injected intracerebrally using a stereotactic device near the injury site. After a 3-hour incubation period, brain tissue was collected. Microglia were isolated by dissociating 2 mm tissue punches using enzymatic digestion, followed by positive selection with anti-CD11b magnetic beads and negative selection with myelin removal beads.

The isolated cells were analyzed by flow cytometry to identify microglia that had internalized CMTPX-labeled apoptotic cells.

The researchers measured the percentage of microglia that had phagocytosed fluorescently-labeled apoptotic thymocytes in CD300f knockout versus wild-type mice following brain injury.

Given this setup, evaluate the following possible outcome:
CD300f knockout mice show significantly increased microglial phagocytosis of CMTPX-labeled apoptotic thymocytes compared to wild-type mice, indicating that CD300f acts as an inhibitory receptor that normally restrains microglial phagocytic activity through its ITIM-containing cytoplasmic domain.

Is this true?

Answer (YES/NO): NO